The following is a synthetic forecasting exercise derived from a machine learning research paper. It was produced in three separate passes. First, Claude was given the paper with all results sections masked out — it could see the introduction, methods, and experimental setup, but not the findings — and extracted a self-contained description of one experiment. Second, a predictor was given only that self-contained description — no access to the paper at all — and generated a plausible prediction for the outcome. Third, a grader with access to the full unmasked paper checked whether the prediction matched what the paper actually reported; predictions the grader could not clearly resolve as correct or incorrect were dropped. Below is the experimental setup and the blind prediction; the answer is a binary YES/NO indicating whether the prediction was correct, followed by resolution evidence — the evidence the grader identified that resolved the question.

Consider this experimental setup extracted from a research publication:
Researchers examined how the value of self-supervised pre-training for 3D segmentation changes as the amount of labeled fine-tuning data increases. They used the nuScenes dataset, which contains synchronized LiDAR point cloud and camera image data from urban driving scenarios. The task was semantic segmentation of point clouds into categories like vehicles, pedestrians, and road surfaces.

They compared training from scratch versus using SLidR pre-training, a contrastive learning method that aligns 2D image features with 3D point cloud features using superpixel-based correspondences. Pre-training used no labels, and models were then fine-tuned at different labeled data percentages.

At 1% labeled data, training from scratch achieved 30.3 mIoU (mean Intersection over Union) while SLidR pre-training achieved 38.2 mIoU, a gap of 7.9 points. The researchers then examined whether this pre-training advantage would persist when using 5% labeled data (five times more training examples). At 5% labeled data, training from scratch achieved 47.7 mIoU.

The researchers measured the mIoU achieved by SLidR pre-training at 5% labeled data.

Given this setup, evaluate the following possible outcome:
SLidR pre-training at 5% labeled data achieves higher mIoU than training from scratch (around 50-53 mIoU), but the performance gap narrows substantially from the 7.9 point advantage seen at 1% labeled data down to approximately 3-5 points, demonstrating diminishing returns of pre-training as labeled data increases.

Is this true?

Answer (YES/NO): YES